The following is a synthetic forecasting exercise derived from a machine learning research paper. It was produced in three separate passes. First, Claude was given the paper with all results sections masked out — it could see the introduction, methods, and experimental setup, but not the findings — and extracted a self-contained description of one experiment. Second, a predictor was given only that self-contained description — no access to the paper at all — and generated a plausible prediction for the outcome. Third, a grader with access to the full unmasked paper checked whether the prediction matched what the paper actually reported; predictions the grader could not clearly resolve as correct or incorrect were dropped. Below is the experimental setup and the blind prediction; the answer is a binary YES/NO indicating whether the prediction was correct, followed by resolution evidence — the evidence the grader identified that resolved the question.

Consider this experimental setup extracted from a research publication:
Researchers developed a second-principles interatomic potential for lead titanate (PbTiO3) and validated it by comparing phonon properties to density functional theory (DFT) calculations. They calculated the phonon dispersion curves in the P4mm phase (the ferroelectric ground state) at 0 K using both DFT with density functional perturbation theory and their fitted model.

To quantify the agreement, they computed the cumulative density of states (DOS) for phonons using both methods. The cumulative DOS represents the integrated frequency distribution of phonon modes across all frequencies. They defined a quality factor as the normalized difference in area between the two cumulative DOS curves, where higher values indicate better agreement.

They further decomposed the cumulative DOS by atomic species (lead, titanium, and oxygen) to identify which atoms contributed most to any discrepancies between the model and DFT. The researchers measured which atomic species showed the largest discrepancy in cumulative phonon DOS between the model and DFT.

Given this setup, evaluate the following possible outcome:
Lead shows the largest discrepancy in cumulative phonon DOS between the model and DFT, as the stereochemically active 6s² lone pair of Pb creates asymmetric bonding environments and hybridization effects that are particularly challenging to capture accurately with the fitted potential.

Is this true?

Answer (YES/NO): NO